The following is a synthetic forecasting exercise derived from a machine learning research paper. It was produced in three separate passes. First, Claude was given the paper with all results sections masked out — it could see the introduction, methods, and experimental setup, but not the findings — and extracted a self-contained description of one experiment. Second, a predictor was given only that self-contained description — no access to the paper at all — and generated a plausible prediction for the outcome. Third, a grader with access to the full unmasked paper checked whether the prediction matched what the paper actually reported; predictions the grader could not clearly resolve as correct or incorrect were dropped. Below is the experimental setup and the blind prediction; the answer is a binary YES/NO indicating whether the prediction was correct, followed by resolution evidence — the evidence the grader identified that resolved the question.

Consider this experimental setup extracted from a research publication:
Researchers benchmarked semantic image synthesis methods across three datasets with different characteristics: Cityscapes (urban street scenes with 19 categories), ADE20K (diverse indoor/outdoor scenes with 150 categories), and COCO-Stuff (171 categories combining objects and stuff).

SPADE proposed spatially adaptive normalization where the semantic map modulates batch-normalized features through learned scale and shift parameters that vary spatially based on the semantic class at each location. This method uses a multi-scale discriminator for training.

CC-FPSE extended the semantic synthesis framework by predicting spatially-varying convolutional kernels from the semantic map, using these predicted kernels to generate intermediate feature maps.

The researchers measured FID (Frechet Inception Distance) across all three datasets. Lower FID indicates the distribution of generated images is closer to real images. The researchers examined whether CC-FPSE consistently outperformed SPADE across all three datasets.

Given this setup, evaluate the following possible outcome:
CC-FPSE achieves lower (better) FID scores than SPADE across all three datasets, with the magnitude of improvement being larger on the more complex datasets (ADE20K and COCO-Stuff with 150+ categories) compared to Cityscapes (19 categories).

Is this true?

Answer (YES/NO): NO